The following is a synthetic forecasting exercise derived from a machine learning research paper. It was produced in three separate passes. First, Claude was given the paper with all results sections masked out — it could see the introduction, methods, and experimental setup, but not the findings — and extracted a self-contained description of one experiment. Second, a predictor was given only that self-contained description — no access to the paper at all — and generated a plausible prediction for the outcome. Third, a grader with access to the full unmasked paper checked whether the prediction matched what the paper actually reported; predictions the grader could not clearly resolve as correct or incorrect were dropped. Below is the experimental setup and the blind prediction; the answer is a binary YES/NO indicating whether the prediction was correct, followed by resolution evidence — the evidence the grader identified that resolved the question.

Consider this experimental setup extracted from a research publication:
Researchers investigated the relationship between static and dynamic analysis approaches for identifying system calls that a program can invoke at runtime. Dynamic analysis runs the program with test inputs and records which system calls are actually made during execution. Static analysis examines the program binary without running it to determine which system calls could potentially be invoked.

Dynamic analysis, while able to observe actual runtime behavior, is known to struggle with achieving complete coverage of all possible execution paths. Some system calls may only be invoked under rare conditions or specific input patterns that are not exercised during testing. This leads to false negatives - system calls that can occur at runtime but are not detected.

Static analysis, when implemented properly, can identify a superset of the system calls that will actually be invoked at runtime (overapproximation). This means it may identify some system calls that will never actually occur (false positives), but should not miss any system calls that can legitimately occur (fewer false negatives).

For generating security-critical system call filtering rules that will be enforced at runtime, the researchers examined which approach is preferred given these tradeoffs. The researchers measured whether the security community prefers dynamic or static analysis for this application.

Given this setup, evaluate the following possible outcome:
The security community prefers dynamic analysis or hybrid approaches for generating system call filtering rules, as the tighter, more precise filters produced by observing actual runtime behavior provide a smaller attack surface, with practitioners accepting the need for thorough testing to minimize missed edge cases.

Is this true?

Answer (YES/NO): NO